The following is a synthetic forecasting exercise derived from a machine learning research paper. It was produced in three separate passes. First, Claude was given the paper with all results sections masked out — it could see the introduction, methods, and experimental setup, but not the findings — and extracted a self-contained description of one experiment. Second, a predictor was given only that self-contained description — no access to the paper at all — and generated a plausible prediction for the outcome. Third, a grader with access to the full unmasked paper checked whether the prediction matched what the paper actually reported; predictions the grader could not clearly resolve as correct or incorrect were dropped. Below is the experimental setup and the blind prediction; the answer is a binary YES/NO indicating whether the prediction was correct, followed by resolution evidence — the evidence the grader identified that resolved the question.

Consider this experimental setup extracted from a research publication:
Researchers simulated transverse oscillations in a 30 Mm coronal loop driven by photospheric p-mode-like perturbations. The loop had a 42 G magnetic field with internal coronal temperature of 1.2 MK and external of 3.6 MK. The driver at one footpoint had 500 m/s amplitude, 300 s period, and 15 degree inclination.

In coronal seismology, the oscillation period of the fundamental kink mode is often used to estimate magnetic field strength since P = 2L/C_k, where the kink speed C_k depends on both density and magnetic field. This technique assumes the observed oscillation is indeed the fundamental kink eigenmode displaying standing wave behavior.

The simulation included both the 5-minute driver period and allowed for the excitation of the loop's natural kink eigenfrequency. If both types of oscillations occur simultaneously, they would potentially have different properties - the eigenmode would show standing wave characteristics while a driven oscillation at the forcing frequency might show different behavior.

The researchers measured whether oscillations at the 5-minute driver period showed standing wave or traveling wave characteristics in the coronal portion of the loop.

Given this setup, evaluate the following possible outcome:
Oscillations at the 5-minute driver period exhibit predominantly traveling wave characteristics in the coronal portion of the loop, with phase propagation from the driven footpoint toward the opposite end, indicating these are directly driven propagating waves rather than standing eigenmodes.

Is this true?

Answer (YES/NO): YES